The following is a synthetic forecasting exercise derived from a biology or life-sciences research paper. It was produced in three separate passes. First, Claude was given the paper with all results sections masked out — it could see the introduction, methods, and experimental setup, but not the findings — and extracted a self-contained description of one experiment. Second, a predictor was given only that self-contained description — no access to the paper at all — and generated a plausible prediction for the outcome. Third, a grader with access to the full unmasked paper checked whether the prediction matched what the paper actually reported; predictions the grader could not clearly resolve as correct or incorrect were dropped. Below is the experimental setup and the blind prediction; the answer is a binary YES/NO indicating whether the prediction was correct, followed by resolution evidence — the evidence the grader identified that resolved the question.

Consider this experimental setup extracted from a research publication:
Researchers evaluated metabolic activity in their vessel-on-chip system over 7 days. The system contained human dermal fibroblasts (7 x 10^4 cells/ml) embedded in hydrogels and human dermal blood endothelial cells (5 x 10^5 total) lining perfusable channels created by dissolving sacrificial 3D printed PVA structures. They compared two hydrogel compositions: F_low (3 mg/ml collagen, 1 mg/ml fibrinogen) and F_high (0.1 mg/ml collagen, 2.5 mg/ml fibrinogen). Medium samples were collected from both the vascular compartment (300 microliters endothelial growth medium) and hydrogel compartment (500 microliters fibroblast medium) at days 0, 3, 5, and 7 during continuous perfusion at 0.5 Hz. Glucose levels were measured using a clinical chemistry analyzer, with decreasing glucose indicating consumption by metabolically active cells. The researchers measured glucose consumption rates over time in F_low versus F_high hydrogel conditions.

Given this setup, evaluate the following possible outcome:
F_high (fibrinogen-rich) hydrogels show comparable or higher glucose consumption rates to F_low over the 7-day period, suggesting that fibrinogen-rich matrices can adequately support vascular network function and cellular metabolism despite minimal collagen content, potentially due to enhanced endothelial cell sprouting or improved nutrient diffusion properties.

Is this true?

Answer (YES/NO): YES